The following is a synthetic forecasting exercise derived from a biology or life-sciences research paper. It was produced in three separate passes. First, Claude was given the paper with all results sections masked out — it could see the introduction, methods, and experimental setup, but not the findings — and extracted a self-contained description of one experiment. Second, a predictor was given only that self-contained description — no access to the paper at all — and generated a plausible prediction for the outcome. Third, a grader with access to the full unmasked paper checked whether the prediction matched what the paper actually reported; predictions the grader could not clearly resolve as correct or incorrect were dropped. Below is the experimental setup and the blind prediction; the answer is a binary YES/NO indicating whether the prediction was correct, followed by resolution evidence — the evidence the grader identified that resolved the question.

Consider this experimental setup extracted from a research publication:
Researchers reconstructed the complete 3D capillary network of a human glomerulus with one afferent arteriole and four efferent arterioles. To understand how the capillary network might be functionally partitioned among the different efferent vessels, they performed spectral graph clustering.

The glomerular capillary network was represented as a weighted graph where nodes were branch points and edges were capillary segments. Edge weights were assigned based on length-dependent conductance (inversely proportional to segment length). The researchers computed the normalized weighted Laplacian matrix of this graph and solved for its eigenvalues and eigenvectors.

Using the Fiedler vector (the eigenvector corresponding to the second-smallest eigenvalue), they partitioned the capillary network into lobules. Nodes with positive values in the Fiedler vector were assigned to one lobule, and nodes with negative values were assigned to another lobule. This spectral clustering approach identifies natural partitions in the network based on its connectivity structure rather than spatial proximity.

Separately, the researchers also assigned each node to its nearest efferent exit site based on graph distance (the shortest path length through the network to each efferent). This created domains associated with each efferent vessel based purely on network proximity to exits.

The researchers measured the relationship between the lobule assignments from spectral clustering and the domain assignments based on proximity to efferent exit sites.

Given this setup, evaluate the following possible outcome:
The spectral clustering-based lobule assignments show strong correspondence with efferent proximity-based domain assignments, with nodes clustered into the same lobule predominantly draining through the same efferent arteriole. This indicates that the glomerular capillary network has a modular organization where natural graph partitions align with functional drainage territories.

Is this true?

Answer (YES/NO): YES